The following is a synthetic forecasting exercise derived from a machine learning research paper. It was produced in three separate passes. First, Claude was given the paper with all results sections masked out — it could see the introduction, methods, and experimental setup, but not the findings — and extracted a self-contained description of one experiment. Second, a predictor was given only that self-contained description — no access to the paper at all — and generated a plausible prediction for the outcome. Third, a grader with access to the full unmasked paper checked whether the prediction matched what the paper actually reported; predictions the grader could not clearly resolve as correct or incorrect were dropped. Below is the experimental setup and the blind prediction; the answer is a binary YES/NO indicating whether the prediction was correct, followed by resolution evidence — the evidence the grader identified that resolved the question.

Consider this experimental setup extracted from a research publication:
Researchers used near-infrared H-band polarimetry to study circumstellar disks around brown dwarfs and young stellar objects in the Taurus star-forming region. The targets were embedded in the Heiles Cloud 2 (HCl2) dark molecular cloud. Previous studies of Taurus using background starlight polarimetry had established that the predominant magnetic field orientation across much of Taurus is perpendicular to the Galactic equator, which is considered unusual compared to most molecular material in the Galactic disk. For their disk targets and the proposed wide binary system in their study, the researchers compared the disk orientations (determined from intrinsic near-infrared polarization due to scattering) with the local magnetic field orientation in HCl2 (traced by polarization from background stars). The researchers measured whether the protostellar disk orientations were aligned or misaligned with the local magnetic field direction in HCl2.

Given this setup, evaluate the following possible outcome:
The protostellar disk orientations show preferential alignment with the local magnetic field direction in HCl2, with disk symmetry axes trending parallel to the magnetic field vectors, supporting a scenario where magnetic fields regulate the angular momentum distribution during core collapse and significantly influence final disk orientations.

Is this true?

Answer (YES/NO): NO